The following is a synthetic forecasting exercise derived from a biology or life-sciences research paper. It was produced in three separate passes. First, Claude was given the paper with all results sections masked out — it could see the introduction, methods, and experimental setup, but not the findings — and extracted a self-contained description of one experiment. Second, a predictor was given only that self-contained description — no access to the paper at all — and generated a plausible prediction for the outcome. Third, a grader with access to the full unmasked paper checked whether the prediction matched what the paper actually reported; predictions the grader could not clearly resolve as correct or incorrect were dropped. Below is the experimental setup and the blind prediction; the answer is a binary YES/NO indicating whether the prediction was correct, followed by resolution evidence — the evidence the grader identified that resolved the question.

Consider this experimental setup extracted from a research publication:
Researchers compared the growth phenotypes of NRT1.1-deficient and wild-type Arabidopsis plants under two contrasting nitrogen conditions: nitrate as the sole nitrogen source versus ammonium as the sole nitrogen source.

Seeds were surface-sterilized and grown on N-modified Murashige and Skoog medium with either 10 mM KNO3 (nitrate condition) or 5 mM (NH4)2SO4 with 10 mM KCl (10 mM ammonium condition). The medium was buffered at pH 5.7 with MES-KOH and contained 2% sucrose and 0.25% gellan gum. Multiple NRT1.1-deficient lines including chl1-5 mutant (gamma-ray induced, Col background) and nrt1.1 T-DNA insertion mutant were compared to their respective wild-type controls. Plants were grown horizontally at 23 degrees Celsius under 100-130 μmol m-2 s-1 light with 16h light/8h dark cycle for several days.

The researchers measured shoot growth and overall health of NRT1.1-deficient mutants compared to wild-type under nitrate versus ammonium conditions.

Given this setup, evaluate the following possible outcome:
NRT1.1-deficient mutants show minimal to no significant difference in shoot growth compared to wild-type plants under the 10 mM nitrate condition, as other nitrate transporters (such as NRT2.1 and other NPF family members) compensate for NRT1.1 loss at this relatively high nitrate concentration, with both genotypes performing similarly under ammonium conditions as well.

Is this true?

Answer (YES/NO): NO